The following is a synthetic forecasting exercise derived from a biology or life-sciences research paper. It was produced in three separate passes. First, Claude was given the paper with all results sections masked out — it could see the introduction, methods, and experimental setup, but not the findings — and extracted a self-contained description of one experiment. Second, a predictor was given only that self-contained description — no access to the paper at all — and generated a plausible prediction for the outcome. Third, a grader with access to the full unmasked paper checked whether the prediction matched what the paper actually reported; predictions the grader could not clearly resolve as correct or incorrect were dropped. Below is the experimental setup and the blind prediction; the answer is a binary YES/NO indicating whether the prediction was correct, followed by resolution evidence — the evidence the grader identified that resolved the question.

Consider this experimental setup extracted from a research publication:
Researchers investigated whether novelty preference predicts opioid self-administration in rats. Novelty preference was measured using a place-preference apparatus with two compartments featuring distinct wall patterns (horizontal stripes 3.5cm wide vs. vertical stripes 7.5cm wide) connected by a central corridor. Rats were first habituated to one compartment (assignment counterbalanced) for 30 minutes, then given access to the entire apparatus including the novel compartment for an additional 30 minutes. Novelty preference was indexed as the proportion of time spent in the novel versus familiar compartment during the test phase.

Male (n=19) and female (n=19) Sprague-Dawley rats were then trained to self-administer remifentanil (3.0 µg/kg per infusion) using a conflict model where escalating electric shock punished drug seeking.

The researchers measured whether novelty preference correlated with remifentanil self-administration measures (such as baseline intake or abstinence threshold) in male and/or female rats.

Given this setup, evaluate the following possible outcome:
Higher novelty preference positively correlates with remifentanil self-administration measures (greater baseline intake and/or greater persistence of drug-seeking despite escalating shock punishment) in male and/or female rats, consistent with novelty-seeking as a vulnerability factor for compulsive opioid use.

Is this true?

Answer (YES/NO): NO